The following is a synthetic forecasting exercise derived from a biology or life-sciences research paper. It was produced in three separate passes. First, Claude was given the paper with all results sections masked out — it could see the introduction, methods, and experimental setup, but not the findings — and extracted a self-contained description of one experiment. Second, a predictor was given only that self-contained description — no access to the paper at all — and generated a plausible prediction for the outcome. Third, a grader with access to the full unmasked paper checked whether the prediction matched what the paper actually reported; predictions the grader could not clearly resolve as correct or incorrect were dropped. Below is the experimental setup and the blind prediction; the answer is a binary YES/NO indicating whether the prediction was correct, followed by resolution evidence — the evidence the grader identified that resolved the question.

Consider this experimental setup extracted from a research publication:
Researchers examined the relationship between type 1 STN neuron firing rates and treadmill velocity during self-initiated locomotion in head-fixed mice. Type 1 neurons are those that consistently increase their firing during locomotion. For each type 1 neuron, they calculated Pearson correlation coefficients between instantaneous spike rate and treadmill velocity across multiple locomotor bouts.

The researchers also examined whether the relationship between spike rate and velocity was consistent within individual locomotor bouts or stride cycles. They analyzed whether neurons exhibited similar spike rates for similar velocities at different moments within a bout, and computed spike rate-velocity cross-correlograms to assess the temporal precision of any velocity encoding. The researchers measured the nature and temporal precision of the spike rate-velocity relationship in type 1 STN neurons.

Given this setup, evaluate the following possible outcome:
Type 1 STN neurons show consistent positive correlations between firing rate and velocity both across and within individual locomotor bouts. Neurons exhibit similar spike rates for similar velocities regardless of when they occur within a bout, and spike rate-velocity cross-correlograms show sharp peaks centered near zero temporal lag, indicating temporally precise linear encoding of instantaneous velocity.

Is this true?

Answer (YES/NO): NO